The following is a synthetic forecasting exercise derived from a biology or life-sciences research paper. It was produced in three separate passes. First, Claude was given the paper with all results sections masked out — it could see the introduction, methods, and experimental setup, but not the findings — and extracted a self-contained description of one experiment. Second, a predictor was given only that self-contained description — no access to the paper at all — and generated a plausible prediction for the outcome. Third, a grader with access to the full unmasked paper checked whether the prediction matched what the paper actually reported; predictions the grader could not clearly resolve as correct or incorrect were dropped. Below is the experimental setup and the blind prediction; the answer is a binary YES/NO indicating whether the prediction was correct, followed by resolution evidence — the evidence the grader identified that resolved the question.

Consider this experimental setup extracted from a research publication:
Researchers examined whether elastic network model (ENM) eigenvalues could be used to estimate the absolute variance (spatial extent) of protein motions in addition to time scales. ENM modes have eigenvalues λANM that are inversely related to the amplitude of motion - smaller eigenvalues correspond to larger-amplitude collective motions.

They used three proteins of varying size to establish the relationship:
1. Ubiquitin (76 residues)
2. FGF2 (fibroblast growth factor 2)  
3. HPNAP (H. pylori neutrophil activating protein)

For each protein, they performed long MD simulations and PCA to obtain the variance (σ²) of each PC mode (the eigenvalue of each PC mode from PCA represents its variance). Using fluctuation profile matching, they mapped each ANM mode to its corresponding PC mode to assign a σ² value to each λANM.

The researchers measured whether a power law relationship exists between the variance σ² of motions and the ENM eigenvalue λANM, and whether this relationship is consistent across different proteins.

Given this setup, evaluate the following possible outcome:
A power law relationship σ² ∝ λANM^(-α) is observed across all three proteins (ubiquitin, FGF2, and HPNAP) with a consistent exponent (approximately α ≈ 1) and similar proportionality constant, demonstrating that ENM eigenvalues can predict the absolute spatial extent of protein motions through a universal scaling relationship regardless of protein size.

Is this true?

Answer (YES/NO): NO